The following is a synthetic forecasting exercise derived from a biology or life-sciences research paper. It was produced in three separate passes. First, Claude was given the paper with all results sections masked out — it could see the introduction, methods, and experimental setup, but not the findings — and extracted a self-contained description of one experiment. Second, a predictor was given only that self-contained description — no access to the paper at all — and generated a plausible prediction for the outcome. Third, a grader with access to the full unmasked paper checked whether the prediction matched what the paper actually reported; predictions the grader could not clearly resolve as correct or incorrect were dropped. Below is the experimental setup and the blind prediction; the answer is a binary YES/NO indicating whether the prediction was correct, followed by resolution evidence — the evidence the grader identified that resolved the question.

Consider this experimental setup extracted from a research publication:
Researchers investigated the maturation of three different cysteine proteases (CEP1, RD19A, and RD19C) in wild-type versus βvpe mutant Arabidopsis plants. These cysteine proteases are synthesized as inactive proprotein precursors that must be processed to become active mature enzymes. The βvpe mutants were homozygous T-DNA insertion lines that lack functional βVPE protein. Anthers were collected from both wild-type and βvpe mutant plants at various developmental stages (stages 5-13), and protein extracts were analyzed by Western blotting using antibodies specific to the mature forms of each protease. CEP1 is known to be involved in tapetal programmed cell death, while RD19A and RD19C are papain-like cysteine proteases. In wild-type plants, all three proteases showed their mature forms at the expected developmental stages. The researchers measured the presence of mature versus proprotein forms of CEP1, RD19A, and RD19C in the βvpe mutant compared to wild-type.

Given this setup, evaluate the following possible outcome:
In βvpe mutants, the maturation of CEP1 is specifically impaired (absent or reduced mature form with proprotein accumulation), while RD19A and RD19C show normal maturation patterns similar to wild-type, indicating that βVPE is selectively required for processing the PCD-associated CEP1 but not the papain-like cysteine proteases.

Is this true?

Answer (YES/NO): NO